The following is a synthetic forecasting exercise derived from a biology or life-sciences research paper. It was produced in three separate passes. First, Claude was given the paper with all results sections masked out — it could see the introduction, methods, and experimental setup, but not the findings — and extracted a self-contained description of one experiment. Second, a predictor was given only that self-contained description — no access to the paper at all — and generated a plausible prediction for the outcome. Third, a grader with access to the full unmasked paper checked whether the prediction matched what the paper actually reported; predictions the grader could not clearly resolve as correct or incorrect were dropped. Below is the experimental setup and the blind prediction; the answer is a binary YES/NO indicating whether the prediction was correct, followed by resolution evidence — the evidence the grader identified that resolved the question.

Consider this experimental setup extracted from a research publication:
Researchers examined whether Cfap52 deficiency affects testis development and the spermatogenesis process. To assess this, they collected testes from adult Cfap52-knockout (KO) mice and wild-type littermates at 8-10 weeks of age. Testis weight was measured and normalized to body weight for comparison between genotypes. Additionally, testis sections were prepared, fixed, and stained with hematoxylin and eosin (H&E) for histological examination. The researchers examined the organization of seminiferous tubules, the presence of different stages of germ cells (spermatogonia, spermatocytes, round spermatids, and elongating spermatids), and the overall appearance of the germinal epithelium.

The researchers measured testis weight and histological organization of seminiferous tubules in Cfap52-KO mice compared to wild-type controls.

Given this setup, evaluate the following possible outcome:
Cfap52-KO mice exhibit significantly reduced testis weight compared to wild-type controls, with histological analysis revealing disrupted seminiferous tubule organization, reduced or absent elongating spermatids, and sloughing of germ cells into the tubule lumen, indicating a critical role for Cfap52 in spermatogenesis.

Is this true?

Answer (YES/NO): NO